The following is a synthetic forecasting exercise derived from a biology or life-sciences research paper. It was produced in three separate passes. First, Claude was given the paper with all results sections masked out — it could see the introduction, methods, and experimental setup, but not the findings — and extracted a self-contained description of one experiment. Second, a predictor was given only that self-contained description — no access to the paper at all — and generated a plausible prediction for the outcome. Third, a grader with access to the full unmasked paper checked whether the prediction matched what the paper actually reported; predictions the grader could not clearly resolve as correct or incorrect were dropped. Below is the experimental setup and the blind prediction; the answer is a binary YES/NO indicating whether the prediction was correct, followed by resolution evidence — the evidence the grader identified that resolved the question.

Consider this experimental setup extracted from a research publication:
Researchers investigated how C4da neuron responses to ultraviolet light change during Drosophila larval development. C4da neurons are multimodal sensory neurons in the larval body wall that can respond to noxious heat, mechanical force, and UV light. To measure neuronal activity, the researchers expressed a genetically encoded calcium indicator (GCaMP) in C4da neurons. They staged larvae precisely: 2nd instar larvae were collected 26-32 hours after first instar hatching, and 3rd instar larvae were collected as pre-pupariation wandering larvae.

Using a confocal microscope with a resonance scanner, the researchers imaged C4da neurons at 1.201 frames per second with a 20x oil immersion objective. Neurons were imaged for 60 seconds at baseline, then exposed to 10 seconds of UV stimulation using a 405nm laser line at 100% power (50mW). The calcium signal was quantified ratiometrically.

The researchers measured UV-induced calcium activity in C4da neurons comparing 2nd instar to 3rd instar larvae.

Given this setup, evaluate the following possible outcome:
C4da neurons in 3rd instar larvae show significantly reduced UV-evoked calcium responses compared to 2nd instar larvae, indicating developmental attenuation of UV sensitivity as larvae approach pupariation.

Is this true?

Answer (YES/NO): YES